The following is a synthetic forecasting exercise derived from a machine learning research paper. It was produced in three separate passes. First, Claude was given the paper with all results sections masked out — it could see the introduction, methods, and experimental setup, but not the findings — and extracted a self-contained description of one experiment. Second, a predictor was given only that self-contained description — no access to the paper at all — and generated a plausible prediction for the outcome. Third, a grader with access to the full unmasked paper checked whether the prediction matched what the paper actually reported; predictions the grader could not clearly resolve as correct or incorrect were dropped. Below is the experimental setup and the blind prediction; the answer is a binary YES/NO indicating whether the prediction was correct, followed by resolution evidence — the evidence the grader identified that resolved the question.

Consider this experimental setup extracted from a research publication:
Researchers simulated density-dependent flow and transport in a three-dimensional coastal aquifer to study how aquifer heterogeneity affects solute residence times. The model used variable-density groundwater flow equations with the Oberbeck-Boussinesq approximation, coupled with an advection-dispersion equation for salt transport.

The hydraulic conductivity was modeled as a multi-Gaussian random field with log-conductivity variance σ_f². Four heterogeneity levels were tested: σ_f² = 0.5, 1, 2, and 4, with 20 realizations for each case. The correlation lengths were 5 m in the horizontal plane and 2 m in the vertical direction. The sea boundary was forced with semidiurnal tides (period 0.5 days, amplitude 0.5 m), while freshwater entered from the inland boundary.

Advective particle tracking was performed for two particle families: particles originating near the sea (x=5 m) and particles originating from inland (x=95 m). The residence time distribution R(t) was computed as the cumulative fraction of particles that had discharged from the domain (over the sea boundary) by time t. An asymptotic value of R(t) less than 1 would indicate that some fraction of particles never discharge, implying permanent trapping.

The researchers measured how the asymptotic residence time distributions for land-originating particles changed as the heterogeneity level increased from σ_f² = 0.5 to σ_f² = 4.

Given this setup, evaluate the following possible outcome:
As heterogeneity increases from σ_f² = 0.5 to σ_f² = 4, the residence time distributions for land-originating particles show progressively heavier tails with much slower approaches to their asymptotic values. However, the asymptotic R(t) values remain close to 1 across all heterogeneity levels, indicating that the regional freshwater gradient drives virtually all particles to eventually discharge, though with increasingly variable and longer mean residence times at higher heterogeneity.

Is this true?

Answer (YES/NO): NO